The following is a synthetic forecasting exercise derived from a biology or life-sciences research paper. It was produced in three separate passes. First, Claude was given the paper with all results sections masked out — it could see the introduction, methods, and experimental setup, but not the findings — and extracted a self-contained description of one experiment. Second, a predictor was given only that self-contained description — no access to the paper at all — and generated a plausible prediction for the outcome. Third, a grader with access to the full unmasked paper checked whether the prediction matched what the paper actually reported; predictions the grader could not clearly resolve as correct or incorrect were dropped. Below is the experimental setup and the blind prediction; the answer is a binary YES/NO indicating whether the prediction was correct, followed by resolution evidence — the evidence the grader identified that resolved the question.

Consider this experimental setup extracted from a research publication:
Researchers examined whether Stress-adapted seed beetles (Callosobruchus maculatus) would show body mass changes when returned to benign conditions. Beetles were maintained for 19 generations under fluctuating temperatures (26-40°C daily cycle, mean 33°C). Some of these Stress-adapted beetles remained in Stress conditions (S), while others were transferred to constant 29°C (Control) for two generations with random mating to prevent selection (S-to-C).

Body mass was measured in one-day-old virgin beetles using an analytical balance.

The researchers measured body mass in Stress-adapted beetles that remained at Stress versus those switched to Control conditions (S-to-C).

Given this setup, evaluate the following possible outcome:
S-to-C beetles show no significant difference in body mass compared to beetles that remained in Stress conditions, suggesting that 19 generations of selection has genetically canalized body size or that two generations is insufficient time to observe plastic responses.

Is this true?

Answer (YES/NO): NO